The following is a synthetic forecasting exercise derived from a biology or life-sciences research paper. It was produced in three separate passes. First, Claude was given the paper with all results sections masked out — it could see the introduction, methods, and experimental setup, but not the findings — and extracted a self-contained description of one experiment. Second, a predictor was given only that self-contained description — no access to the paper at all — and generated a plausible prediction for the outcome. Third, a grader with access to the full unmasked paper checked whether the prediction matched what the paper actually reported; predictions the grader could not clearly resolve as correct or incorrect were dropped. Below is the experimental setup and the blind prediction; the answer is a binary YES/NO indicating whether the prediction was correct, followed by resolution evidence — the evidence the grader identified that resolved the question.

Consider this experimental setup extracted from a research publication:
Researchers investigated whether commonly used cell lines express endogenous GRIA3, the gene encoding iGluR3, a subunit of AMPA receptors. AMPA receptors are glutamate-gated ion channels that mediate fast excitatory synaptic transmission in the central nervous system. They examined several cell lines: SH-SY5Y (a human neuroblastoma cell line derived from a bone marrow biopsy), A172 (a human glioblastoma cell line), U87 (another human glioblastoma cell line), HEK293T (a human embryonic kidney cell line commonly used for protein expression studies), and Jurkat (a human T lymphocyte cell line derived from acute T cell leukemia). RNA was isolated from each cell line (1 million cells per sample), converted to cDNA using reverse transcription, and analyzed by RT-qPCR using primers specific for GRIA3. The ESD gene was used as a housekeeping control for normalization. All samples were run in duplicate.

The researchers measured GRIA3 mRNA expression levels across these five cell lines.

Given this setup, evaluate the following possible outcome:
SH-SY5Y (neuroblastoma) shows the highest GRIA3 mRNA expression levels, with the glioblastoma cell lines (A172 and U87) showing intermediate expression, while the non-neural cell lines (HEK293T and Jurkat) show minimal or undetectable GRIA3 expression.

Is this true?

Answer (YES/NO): NO